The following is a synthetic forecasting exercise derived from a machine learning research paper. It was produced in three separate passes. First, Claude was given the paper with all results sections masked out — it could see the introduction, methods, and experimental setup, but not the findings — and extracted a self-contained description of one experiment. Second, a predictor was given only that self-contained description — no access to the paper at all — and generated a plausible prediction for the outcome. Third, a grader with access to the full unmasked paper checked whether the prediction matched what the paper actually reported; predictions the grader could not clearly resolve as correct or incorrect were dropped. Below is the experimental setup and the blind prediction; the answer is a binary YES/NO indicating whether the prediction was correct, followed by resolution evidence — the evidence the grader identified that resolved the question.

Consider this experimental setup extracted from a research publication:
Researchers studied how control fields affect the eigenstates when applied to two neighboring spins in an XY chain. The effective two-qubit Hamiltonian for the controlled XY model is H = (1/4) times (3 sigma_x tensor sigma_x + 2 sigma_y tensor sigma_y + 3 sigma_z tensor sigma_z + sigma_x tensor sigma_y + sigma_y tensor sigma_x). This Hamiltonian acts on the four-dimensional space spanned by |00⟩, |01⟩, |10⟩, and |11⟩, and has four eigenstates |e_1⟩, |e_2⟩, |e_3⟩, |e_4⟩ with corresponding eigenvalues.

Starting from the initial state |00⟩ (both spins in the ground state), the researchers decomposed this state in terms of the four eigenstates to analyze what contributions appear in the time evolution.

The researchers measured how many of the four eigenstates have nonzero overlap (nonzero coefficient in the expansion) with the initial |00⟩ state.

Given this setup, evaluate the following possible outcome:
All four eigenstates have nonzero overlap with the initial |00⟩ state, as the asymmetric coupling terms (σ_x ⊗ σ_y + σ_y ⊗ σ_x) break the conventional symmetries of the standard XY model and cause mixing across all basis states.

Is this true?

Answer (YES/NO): NO